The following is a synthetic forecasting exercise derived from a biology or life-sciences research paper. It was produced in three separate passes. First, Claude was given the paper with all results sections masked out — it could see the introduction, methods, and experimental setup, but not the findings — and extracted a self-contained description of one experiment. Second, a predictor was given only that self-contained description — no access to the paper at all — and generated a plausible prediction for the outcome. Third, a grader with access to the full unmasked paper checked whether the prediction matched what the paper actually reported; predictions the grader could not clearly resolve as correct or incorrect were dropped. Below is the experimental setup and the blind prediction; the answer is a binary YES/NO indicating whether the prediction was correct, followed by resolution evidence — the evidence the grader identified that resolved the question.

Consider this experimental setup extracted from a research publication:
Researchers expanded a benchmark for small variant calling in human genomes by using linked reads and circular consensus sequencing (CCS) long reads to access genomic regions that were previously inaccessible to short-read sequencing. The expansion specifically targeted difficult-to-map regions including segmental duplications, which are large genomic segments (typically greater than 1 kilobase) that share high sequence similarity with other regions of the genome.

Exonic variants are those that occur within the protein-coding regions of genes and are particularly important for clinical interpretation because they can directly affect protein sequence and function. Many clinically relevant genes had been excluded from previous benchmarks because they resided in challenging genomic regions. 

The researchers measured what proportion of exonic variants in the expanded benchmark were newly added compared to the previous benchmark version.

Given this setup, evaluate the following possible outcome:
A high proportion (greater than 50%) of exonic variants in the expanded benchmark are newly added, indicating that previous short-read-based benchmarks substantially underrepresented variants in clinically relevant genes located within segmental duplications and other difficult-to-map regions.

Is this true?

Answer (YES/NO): NO